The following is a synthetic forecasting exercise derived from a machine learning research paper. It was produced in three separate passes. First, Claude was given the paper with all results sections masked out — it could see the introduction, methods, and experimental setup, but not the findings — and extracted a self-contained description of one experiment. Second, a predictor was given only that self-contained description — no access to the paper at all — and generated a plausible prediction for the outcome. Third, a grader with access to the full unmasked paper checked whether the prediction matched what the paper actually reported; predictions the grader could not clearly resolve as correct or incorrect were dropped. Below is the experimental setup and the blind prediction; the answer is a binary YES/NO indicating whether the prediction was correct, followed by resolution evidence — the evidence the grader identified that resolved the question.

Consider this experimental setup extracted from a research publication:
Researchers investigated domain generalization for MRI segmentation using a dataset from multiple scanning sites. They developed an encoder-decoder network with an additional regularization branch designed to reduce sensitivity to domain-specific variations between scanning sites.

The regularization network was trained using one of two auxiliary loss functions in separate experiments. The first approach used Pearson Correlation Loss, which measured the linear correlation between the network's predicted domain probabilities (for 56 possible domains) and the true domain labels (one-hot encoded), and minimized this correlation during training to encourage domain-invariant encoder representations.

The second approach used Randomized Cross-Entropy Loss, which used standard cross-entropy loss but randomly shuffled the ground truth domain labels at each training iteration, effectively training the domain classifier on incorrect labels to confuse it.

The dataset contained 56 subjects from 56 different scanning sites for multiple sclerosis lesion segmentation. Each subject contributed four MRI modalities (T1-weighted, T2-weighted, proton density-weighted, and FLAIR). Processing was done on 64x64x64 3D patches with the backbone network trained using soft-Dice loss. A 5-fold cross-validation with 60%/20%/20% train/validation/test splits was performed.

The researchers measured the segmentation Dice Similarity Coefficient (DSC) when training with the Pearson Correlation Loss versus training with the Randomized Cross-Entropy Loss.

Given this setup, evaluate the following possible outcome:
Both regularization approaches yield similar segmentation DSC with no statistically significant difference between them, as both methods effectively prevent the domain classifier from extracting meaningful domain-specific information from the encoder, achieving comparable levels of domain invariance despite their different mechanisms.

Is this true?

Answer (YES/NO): NO